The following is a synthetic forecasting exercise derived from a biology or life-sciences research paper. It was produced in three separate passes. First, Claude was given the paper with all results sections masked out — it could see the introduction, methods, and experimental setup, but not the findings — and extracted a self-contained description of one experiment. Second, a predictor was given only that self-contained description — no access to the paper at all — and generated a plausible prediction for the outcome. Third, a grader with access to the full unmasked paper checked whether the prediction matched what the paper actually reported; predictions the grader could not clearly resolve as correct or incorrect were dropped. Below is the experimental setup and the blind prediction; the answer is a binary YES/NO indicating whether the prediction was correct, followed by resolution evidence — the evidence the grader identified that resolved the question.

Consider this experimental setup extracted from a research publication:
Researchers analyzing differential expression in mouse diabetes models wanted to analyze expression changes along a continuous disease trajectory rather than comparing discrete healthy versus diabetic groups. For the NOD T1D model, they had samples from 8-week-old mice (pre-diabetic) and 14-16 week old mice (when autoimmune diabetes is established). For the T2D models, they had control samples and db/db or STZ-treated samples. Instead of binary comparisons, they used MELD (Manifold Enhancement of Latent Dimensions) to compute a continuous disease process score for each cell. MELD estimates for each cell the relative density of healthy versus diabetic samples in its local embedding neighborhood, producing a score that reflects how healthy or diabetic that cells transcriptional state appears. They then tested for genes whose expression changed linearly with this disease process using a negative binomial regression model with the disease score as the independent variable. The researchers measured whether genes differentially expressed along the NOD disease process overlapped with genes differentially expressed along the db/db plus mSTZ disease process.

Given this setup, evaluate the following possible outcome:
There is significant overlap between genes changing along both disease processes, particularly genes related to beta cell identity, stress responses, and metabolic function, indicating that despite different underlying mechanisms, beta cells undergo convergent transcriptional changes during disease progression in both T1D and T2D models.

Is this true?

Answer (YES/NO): NO